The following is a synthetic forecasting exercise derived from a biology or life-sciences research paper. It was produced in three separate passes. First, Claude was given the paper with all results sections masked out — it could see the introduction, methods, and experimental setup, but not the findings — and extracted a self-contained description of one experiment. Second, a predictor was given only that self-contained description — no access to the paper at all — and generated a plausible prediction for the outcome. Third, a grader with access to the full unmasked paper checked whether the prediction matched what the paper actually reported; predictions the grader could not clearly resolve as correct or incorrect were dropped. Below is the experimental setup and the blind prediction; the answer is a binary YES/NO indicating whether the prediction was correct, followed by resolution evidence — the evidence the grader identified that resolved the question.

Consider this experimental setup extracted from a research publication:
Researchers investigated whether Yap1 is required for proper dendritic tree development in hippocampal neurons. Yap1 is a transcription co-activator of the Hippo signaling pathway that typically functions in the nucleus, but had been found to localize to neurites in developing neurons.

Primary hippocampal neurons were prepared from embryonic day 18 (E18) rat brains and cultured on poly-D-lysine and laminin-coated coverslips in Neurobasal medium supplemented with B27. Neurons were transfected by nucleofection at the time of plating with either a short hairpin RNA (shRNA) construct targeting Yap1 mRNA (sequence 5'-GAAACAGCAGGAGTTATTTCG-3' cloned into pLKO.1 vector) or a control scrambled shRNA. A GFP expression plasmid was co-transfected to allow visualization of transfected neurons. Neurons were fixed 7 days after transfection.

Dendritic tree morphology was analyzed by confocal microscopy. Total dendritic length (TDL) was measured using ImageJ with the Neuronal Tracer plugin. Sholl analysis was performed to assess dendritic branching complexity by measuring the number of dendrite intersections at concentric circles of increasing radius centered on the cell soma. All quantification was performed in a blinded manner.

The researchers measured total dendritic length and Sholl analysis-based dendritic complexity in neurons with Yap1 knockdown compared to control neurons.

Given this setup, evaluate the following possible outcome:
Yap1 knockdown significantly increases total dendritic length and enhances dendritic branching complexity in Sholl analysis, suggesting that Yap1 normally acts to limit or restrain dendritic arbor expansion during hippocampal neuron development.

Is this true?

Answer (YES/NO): NO